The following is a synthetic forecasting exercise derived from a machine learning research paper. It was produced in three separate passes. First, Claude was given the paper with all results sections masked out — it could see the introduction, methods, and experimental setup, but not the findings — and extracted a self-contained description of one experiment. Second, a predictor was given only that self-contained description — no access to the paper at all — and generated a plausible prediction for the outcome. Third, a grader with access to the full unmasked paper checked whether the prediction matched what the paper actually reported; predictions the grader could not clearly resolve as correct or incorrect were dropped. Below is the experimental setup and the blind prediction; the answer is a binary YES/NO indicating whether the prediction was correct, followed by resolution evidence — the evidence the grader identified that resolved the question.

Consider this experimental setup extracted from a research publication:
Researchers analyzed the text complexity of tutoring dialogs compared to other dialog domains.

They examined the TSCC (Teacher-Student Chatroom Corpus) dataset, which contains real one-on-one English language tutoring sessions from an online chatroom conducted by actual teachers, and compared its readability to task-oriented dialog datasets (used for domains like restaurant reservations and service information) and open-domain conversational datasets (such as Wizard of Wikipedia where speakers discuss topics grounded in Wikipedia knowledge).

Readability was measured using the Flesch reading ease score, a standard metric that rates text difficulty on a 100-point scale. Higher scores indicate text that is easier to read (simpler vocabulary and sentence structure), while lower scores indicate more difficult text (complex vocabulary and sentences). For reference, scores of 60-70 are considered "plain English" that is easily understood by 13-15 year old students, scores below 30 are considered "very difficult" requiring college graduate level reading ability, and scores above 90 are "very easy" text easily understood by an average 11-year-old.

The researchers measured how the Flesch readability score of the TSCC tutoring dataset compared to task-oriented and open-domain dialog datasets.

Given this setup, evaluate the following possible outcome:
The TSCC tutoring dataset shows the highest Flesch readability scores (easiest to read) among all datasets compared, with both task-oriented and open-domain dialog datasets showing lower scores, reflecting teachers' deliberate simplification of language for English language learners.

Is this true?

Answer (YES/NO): NO